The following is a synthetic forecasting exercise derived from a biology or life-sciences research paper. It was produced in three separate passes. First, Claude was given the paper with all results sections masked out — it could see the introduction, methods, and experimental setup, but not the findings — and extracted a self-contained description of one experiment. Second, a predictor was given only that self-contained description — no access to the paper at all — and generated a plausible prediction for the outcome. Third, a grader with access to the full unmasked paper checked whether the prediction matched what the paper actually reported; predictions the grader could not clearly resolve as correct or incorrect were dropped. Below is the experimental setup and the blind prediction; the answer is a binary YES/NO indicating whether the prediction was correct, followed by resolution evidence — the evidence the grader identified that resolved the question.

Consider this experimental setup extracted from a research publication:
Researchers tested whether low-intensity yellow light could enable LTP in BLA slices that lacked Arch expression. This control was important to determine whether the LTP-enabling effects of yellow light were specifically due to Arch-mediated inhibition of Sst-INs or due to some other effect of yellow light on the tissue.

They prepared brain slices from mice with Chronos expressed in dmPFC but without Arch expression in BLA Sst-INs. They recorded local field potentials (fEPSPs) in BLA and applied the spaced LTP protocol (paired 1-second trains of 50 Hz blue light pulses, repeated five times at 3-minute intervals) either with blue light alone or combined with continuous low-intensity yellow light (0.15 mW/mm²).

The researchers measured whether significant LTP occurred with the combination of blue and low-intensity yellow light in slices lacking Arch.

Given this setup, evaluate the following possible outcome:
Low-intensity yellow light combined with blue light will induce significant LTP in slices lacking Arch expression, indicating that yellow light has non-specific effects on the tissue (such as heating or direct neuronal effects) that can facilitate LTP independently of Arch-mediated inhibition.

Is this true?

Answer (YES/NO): NO